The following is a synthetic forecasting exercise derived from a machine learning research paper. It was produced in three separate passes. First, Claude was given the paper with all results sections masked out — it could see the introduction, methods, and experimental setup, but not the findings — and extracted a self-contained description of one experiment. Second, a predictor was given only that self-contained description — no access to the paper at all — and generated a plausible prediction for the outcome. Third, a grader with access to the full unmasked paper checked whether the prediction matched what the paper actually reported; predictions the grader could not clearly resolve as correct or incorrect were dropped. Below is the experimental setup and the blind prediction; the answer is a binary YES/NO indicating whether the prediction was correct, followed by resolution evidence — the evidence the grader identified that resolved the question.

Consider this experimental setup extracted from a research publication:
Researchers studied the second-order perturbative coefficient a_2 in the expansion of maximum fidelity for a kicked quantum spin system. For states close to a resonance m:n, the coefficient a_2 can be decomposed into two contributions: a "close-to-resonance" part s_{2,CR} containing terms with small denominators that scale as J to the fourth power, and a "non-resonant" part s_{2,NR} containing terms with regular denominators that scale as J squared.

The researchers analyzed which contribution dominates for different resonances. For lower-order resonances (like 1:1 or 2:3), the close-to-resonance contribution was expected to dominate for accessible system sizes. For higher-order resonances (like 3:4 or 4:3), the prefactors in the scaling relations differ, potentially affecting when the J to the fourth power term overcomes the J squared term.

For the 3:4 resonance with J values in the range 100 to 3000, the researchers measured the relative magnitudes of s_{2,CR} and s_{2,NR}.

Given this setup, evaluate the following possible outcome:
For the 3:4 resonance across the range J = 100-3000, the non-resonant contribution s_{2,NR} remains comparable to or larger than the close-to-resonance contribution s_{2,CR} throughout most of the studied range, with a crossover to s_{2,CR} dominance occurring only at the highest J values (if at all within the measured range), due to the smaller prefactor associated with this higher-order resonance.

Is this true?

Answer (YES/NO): YES